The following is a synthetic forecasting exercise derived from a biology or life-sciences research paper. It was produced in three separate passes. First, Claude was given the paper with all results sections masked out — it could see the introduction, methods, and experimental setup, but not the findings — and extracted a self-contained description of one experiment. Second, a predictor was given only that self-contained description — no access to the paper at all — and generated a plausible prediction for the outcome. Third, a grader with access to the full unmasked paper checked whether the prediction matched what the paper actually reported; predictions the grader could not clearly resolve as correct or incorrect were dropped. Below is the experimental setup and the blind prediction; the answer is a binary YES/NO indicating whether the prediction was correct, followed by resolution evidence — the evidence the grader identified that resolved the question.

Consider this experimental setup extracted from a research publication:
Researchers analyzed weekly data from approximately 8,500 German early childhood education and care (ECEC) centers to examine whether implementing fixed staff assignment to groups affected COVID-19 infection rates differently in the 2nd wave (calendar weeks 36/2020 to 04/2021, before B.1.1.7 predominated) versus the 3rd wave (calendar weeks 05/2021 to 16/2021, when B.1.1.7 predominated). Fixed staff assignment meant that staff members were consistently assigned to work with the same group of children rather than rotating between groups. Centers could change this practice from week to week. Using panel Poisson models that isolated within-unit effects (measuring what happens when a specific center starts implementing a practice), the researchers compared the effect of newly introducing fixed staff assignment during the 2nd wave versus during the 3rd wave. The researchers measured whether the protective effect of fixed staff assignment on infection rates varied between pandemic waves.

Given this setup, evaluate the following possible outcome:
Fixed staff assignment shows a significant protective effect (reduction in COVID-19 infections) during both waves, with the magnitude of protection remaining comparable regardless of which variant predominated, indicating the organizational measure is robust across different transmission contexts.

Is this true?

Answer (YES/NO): NO